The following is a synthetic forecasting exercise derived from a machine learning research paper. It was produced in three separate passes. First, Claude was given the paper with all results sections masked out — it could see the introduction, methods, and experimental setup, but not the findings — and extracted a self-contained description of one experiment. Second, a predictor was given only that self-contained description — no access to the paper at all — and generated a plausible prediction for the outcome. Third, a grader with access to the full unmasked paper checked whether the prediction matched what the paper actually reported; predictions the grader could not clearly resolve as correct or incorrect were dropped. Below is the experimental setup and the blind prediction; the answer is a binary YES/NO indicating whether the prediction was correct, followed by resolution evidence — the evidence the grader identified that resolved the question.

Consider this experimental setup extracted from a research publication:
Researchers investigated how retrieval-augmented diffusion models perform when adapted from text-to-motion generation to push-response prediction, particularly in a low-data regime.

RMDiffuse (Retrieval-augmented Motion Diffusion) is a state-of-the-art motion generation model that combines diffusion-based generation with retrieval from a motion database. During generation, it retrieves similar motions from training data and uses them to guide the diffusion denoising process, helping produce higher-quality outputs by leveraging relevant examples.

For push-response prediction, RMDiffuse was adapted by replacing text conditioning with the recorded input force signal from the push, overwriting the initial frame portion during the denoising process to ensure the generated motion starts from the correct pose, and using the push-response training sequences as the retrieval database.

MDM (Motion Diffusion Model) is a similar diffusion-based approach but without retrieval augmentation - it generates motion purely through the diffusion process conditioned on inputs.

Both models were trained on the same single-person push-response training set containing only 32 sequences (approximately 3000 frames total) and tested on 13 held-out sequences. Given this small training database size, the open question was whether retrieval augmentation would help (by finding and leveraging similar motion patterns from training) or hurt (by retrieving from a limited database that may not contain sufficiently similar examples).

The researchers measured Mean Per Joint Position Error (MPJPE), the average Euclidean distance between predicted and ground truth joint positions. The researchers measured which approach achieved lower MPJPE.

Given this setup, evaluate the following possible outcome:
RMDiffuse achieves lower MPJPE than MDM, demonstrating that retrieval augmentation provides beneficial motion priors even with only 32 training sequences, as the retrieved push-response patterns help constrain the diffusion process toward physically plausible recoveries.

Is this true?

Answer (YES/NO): YES